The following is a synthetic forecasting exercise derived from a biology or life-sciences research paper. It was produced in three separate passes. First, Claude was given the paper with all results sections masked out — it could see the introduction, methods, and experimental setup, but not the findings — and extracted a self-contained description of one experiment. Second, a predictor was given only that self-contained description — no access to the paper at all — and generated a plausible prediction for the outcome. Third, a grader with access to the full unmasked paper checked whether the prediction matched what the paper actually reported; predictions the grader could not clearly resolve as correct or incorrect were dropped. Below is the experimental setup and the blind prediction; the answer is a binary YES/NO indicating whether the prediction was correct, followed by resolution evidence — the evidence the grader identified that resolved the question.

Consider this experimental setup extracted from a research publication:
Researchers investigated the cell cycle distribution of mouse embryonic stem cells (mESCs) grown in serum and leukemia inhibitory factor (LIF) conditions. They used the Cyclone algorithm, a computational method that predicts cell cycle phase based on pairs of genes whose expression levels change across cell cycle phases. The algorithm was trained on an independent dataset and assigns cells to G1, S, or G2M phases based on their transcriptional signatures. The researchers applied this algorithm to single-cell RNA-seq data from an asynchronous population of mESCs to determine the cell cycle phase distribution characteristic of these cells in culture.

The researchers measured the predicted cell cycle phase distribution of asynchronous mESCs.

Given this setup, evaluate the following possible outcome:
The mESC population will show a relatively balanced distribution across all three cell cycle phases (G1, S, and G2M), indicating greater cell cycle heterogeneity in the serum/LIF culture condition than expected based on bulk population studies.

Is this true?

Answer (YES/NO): NO